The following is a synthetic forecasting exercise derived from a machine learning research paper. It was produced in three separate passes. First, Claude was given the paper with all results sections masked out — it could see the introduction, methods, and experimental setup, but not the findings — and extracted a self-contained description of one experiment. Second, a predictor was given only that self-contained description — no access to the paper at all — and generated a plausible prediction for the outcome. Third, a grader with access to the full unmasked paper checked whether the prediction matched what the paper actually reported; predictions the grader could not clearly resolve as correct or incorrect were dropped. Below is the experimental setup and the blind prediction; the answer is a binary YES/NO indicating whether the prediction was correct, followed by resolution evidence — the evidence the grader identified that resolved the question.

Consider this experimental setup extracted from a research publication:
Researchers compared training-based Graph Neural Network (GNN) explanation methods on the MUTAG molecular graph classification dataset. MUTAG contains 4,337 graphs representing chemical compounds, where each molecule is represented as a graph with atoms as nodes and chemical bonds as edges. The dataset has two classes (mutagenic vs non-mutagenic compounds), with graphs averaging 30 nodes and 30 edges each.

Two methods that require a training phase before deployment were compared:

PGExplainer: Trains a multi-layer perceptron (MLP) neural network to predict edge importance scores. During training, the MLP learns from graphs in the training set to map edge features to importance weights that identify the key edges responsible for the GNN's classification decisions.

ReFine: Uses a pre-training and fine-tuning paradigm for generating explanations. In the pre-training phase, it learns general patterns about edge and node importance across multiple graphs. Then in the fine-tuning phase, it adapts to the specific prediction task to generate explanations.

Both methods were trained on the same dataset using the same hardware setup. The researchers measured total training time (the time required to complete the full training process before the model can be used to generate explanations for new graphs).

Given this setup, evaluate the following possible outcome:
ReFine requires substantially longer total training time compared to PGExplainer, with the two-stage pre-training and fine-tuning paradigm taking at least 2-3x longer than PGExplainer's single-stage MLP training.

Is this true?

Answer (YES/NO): NO